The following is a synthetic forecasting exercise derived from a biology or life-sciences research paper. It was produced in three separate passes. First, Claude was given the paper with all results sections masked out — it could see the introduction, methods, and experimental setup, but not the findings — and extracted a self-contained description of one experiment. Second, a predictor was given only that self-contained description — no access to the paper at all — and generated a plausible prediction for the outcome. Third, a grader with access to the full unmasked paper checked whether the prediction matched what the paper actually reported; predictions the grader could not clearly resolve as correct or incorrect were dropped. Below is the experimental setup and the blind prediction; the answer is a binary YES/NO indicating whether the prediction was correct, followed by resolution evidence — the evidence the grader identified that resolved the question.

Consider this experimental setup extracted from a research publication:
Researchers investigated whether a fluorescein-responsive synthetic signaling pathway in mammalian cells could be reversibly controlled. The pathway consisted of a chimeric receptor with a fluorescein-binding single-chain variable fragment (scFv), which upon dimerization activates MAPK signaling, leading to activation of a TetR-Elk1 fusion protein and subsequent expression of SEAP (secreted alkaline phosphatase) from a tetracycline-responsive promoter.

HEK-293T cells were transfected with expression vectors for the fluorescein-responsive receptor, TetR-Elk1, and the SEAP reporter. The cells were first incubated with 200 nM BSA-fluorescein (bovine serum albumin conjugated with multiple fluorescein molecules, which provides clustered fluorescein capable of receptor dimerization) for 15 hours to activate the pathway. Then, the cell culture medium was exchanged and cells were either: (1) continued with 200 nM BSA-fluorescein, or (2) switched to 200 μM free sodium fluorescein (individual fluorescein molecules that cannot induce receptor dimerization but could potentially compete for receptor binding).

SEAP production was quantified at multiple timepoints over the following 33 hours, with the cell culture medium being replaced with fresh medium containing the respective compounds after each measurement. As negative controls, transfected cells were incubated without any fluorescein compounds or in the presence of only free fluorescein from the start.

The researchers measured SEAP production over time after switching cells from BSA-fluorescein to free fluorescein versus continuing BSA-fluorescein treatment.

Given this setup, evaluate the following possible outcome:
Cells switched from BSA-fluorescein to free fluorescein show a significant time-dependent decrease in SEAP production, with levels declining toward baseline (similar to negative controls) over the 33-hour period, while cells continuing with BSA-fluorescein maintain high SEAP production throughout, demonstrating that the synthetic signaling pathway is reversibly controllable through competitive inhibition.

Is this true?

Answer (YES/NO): YES